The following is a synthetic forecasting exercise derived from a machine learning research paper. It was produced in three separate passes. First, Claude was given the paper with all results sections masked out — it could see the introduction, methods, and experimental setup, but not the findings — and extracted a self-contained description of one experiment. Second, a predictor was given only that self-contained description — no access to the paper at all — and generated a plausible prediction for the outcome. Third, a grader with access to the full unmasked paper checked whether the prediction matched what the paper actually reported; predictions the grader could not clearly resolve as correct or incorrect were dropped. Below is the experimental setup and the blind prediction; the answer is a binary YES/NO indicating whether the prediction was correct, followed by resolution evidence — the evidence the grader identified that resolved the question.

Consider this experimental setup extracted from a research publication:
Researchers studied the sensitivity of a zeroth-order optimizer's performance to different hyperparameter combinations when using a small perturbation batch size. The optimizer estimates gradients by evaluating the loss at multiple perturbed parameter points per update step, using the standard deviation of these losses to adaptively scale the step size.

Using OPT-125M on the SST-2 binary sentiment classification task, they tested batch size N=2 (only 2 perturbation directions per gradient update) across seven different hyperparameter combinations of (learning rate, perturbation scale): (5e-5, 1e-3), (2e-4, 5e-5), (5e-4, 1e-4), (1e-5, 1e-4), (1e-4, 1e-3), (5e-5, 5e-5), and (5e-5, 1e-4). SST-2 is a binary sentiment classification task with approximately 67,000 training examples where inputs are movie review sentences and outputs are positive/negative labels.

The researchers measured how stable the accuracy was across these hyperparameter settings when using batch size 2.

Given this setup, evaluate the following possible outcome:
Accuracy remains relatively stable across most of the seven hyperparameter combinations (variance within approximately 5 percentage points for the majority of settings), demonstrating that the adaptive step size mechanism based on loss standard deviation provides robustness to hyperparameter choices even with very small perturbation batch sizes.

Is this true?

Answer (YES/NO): NO